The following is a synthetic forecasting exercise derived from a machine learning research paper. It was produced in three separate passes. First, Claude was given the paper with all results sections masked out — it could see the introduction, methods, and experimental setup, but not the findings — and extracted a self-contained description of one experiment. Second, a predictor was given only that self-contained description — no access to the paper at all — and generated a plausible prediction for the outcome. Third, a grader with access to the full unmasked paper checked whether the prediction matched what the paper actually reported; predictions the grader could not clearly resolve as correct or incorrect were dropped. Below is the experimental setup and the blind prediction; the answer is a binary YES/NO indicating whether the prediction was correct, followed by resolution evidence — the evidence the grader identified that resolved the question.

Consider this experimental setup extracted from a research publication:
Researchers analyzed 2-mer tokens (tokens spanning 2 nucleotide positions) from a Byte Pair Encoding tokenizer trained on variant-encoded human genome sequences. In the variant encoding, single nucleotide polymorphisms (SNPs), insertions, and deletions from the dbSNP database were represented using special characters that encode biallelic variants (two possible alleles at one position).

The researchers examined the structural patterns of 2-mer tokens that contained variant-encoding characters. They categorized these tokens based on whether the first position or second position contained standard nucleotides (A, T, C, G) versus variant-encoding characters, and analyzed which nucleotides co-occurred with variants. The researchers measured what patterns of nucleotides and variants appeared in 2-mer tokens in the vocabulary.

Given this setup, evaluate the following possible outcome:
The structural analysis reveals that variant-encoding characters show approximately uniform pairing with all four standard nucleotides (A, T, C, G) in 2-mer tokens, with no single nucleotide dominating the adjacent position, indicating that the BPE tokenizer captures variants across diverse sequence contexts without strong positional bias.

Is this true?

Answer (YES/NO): NO